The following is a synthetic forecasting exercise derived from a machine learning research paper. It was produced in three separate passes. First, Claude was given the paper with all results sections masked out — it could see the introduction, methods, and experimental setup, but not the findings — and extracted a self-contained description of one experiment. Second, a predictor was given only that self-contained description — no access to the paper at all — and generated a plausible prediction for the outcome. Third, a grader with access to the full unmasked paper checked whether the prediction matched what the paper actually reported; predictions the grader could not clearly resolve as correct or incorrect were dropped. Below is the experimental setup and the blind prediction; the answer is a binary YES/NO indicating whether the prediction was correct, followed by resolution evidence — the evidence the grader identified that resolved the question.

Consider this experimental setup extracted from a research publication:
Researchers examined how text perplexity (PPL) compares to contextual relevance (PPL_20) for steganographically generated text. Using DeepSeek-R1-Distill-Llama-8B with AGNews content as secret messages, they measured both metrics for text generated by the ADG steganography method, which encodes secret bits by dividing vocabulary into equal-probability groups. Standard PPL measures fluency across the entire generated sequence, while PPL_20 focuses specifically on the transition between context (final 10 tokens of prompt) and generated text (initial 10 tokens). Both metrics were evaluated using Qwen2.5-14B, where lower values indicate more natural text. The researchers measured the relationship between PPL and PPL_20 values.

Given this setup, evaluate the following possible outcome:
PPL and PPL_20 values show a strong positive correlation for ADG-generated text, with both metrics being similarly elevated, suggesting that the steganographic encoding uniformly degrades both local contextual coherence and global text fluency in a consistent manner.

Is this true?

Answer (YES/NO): NO